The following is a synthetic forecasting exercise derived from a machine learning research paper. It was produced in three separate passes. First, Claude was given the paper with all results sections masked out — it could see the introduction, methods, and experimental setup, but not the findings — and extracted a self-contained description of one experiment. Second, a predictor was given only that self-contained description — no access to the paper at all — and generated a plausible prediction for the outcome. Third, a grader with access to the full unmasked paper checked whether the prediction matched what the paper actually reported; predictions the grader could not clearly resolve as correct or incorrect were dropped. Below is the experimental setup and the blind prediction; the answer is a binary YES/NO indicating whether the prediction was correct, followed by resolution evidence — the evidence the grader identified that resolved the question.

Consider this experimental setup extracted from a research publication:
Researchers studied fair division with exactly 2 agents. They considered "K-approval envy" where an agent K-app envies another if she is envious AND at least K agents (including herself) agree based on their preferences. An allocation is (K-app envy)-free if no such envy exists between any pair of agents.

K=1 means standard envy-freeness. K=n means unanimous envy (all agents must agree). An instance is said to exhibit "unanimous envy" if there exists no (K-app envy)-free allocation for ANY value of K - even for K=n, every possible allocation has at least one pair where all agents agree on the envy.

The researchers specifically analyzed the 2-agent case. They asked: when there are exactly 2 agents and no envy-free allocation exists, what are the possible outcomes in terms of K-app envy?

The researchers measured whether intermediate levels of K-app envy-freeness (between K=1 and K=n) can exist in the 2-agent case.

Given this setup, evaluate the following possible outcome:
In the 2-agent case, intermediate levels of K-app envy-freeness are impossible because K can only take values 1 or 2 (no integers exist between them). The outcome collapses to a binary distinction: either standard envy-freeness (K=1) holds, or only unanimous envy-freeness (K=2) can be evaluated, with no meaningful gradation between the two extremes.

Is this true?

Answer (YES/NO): NO